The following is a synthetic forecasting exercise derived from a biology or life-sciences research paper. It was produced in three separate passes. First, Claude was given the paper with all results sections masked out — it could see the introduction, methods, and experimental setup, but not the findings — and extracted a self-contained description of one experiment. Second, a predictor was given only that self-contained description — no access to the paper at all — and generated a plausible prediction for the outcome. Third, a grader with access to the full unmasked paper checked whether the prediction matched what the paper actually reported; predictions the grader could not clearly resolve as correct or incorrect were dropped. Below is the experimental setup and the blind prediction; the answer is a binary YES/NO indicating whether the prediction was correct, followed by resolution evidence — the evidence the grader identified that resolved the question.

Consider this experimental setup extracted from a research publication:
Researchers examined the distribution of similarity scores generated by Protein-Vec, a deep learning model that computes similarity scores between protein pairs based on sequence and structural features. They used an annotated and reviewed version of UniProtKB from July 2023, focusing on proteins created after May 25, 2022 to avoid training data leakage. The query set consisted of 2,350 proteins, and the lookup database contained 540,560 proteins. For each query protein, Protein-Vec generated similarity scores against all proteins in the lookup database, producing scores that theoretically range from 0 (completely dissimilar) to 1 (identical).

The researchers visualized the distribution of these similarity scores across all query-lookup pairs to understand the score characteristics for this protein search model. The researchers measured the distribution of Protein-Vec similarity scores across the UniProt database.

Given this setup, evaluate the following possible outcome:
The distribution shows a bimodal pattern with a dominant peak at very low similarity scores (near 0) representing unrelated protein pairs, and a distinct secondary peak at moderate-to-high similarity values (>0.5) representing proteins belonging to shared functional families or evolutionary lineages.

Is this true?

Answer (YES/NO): NO